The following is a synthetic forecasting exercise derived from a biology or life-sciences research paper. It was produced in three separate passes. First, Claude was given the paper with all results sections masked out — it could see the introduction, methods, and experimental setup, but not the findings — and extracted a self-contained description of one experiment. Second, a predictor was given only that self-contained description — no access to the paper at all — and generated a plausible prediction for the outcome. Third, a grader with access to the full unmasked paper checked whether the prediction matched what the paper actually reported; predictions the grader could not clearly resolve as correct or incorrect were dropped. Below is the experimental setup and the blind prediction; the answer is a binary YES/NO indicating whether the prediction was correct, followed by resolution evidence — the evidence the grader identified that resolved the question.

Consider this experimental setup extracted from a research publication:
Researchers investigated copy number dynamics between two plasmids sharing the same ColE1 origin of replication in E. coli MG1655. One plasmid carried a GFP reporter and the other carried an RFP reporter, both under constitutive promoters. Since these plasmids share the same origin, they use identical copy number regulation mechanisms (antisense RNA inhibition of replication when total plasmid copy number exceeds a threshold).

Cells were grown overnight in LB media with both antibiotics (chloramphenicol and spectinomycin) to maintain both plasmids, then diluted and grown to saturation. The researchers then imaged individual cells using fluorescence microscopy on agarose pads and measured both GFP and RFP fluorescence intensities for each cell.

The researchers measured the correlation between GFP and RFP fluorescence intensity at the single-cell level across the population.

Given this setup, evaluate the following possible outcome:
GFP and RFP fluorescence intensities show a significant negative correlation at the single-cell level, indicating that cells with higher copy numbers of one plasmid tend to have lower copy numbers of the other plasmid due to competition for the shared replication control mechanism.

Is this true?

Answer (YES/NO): NO